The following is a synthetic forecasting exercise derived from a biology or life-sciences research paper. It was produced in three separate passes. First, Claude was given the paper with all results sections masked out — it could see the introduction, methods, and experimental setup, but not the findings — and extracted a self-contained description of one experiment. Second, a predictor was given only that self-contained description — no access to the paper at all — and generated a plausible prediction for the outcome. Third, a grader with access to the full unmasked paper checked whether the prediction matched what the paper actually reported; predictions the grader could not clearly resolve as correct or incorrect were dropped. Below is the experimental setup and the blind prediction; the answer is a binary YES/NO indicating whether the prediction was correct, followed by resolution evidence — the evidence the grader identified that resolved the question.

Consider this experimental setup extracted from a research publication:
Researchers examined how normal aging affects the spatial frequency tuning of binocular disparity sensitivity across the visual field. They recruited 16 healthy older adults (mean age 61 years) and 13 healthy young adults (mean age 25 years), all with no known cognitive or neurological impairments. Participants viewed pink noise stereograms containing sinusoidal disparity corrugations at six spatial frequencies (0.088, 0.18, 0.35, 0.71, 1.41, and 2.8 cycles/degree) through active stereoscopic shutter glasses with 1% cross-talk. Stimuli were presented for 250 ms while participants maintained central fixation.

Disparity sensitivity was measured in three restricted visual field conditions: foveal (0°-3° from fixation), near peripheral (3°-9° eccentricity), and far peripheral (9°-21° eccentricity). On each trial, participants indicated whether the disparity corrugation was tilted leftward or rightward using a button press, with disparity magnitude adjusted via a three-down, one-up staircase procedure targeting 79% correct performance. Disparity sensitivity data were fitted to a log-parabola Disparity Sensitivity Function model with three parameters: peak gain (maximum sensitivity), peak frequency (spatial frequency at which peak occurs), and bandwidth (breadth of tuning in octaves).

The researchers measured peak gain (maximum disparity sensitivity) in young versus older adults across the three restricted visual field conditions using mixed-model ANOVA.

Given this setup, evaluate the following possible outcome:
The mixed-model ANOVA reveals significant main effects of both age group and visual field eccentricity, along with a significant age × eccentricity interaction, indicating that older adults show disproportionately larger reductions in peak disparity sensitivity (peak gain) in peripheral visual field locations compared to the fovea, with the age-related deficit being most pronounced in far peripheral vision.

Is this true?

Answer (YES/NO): NO